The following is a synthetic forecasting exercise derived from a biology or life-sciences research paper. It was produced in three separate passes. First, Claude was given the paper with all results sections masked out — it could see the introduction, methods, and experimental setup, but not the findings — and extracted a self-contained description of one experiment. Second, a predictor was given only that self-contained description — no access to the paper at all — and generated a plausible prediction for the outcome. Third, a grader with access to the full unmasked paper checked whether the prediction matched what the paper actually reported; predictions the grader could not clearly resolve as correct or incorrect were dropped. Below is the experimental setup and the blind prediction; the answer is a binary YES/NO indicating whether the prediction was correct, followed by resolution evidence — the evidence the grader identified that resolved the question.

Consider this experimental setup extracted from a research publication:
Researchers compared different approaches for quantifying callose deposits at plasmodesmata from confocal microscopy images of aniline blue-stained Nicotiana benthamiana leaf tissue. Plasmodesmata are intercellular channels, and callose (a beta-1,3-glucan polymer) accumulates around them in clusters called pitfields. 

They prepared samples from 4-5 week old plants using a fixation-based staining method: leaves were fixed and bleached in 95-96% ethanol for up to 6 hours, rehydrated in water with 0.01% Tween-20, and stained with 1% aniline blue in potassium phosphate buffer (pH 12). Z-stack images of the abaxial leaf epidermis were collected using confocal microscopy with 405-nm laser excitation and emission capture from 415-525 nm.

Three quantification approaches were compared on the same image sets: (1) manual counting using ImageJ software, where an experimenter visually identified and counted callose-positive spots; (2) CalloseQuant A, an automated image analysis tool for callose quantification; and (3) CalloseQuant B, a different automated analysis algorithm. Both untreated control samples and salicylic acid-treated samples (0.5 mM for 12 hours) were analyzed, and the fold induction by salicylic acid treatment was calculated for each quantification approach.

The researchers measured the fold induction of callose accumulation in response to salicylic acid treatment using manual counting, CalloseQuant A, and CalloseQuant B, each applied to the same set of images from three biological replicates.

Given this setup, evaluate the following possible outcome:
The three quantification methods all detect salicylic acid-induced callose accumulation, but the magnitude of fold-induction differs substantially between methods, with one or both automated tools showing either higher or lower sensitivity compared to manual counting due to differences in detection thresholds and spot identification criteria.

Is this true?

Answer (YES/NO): NO